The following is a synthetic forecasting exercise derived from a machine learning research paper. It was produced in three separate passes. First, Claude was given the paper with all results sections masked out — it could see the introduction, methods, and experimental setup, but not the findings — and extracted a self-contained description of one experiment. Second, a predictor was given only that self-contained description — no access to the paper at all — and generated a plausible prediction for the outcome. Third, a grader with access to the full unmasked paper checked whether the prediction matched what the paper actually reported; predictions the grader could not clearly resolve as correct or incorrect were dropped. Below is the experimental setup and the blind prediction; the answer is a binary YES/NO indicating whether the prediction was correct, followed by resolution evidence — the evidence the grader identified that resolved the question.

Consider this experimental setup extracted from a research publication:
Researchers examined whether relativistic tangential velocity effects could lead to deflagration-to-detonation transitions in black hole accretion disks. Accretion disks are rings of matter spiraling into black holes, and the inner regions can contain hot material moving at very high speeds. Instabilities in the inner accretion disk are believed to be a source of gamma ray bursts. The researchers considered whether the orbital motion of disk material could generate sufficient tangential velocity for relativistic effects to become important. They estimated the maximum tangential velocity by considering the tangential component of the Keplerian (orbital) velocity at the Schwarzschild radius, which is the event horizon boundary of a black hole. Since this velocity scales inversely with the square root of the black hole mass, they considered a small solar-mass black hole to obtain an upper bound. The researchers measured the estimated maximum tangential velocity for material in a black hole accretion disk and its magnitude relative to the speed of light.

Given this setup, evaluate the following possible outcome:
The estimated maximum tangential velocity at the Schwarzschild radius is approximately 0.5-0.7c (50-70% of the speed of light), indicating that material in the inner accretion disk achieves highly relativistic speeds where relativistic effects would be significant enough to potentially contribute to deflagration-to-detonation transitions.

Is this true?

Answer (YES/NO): NO